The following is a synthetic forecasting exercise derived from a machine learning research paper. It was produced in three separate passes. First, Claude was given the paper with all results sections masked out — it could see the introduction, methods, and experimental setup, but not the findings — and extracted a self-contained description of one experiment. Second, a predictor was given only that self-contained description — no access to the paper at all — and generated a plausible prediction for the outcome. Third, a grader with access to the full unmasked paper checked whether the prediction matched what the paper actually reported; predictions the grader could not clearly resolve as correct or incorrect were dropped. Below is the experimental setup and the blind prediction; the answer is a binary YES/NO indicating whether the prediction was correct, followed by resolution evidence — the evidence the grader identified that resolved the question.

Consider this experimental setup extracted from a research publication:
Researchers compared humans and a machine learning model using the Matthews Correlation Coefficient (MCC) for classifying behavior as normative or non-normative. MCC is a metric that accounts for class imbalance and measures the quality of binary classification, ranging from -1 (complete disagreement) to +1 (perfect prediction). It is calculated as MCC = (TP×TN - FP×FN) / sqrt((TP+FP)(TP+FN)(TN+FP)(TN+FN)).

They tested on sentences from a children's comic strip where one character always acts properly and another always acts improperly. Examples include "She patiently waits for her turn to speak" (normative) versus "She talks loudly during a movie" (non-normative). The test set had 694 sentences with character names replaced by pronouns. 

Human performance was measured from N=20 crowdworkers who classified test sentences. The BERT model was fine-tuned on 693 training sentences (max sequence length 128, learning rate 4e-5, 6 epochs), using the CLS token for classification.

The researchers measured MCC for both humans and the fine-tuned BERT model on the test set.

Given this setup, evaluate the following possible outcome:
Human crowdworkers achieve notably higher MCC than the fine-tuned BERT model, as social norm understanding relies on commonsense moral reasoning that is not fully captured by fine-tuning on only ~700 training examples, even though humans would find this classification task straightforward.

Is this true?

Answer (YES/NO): NO